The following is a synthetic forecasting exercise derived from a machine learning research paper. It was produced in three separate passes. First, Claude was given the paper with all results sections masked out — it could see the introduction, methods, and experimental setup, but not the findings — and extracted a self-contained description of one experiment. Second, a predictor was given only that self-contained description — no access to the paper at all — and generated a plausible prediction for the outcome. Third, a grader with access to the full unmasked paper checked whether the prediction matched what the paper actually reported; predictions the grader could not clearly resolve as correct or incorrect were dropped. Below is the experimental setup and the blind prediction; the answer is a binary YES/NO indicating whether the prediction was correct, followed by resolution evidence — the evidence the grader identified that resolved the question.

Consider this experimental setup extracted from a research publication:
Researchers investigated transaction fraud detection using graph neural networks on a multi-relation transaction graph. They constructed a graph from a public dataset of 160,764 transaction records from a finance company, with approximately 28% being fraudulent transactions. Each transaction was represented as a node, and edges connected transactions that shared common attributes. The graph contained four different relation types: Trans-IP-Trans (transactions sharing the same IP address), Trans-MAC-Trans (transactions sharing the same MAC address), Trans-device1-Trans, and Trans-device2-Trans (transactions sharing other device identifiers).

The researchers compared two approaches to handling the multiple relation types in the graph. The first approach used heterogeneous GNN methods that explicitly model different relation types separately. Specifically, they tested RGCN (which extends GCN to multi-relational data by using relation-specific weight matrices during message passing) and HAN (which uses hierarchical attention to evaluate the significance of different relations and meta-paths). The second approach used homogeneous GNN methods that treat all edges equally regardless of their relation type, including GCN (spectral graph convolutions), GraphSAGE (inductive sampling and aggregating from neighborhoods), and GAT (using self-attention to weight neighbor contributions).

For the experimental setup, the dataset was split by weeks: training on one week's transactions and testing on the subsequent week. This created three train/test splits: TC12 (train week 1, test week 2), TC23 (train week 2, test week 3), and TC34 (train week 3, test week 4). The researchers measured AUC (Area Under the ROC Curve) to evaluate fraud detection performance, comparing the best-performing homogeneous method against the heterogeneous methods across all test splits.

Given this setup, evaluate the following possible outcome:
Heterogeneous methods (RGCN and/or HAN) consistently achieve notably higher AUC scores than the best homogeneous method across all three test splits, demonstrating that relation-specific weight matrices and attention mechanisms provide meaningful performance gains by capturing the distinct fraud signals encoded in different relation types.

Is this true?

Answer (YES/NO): NO